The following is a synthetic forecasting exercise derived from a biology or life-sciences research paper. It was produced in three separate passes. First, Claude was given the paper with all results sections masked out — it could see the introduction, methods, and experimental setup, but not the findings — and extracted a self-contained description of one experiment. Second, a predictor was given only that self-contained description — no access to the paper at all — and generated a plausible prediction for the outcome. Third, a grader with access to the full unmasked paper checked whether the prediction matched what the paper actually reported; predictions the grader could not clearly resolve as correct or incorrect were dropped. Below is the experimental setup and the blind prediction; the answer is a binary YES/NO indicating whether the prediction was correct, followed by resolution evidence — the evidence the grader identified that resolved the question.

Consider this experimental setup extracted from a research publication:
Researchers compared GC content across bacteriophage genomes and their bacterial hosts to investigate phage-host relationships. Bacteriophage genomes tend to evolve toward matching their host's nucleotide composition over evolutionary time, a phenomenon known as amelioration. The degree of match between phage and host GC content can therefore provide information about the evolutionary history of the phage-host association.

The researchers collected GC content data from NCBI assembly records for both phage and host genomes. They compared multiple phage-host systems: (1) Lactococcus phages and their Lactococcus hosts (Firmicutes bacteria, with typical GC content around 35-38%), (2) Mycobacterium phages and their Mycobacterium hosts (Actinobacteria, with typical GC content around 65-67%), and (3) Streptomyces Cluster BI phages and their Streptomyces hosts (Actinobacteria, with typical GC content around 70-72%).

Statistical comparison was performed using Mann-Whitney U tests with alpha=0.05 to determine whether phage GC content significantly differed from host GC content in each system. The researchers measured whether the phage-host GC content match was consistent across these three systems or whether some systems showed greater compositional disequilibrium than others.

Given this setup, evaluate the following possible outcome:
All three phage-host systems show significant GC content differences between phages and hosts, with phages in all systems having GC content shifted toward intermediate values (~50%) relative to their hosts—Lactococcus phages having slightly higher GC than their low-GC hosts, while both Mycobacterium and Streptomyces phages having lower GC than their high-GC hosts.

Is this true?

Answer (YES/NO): NO